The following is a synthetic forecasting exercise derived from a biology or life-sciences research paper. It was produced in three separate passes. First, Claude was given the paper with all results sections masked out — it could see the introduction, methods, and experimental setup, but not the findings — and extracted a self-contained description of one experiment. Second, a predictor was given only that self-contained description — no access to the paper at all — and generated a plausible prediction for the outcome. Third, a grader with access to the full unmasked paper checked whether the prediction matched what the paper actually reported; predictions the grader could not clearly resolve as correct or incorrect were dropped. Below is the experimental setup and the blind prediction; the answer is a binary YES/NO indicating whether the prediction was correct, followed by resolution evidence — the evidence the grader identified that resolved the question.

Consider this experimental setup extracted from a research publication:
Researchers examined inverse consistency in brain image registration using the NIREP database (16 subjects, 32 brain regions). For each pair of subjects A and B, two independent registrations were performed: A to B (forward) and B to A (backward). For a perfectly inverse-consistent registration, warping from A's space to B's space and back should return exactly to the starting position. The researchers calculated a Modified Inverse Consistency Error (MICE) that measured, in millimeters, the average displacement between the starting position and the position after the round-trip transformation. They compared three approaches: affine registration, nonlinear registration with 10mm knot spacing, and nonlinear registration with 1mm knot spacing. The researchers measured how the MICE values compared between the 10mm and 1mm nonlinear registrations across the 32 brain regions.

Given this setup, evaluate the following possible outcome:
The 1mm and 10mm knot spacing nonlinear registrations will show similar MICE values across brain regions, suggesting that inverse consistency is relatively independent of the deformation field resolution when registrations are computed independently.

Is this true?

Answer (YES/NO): NO